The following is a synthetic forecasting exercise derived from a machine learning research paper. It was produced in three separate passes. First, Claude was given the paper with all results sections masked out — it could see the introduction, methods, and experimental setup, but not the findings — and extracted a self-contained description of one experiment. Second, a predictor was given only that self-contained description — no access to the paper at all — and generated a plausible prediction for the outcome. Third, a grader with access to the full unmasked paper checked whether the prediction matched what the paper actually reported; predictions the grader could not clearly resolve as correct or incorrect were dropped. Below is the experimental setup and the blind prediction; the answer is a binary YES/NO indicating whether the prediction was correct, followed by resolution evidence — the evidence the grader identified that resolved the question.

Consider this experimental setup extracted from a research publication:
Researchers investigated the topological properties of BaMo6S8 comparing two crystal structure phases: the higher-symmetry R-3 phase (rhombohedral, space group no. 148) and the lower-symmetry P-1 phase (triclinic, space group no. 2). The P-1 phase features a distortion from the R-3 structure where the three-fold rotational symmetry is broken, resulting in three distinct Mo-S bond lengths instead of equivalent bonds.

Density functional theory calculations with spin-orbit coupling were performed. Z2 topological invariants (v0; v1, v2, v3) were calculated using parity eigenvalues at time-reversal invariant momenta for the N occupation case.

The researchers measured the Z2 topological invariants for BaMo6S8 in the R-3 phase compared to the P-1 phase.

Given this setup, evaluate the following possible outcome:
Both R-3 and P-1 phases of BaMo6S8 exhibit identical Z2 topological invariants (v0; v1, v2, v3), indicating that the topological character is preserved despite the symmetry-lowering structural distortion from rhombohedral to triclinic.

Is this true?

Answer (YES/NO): YES